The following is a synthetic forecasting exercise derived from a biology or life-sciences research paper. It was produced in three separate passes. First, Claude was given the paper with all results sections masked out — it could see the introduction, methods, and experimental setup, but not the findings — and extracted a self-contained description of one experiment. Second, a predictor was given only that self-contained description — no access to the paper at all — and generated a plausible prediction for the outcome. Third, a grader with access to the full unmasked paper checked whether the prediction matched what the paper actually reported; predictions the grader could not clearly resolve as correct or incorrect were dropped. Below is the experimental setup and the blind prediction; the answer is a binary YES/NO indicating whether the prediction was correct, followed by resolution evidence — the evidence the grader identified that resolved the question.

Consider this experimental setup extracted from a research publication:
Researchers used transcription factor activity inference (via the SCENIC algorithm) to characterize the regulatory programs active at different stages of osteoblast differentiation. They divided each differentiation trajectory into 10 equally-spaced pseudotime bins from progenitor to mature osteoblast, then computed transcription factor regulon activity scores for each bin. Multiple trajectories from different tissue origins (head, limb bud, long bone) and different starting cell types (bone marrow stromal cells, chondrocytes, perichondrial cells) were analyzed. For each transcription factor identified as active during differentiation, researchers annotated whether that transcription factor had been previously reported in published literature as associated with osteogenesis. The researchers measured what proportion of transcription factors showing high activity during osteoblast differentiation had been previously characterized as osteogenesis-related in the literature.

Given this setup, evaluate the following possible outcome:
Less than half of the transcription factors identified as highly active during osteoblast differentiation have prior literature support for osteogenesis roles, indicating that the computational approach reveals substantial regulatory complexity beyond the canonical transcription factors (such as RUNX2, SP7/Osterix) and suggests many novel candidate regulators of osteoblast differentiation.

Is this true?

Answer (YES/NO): NO